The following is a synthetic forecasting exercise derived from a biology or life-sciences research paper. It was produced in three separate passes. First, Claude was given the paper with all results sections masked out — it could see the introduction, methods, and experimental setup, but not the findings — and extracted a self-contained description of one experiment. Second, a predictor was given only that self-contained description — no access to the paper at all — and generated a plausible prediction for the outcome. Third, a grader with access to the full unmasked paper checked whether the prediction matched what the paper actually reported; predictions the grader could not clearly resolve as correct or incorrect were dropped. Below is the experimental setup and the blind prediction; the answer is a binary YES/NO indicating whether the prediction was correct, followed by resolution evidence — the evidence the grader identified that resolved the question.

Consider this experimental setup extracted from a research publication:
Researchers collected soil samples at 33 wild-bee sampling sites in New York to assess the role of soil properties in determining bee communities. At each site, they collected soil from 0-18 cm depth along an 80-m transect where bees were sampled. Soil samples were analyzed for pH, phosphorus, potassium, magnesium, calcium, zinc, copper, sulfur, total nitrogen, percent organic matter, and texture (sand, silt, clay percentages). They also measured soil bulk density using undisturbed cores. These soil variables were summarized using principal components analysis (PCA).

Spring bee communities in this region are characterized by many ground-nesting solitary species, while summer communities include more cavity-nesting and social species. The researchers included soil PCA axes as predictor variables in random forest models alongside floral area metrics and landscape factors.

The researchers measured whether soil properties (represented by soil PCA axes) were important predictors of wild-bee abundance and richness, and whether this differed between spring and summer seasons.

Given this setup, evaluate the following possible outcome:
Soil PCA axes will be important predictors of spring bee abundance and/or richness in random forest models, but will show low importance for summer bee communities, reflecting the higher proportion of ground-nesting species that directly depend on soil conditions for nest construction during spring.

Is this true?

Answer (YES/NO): NO